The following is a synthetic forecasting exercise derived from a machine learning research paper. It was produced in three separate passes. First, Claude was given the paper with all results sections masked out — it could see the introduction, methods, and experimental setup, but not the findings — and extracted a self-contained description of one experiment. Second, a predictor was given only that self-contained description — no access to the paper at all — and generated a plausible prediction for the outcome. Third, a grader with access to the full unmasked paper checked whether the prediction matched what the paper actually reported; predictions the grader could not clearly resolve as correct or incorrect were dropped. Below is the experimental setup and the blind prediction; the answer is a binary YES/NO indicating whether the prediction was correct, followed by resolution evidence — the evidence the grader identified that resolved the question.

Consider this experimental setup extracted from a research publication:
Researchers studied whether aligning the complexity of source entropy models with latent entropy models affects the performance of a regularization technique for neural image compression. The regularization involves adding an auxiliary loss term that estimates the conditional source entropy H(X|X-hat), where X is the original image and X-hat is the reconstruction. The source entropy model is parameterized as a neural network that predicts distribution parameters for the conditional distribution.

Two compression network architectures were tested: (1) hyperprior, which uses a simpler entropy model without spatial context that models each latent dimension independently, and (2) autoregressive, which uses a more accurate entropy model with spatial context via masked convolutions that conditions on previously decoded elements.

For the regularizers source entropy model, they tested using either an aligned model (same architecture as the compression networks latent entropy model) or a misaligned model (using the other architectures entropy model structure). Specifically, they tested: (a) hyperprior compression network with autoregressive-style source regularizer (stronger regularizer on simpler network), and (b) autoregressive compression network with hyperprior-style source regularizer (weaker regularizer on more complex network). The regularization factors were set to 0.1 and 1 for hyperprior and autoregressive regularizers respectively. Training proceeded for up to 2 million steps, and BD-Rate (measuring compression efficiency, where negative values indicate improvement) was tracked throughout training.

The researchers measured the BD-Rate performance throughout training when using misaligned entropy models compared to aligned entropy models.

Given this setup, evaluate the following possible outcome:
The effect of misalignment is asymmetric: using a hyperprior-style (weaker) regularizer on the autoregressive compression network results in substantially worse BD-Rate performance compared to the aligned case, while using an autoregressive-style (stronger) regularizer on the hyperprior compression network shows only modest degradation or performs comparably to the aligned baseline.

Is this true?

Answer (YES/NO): NO